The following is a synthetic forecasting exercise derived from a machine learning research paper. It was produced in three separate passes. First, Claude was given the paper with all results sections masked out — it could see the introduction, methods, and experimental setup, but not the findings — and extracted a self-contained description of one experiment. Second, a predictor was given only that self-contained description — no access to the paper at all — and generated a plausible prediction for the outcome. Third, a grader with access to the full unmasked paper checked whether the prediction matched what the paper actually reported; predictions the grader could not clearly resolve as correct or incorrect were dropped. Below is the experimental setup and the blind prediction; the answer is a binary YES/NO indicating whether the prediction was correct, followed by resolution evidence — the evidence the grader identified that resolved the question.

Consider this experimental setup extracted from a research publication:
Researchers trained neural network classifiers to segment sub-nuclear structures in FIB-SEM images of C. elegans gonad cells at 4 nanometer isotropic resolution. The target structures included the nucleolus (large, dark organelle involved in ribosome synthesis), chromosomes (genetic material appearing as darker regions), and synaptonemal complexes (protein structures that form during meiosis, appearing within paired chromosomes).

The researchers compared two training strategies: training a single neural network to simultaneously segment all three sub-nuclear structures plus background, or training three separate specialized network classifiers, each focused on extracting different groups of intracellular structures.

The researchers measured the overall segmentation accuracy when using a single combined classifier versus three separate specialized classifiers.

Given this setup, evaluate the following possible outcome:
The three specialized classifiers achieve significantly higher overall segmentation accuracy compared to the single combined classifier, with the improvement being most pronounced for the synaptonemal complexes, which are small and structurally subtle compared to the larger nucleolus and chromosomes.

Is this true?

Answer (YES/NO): NO